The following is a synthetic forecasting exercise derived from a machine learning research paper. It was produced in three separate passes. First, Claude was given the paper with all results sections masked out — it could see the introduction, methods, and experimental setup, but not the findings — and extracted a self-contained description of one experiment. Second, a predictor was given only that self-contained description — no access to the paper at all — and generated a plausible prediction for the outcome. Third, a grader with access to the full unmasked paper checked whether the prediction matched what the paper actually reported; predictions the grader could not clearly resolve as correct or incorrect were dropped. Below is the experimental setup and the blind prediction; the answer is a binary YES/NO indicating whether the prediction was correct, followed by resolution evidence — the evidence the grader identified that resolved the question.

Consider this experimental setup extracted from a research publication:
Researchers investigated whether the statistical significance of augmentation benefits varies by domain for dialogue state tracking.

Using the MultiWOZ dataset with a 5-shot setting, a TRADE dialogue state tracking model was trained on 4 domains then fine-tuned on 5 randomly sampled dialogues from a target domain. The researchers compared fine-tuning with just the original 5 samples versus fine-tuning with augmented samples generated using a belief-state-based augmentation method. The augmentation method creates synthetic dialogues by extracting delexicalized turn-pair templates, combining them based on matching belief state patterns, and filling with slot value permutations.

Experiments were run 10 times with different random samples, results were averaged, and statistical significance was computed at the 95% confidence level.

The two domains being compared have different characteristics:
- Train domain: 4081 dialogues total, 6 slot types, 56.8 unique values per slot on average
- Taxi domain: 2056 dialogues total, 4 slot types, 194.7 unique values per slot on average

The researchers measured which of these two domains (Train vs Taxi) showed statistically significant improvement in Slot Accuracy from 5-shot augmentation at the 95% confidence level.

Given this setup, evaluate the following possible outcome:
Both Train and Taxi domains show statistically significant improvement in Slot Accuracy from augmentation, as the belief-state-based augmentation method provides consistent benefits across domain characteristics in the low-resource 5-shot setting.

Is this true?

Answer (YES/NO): NO